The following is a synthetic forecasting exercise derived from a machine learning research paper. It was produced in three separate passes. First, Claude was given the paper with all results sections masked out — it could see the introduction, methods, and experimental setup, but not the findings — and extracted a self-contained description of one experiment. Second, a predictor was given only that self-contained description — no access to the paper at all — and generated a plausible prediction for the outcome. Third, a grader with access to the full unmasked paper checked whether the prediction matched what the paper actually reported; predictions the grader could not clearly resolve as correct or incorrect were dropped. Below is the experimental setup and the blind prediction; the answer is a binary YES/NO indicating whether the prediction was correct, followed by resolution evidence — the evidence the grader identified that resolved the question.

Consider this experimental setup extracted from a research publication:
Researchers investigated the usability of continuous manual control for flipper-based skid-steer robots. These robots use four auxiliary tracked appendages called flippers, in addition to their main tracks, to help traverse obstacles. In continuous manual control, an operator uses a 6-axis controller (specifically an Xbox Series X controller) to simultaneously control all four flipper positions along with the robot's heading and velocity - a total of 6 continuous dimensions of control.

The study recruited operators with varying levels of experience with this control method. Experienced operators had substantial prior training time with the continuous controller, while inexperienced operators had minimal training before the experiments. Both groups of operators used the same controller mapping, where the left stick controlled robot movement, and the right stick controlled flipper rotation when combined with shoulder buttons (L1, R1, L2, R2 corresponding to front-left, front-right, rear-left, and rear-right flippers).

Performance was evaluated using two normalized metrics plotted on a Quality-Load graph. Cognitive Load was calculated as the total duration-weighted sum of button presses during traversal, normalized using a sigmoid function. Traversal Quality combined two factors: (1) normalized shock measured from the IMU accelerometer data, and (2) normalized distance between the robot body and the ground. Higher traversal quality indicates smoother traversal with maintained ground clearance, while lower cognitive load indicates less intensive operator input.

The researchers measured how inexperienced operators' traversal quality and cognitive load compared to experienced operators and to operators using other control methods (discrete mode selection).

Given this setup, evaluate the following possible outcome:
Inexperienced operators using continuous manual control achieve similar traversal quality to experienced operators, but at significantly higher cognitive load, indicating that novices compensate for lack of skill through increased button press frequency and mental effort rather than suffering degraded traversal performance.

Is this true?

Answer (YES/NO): NO